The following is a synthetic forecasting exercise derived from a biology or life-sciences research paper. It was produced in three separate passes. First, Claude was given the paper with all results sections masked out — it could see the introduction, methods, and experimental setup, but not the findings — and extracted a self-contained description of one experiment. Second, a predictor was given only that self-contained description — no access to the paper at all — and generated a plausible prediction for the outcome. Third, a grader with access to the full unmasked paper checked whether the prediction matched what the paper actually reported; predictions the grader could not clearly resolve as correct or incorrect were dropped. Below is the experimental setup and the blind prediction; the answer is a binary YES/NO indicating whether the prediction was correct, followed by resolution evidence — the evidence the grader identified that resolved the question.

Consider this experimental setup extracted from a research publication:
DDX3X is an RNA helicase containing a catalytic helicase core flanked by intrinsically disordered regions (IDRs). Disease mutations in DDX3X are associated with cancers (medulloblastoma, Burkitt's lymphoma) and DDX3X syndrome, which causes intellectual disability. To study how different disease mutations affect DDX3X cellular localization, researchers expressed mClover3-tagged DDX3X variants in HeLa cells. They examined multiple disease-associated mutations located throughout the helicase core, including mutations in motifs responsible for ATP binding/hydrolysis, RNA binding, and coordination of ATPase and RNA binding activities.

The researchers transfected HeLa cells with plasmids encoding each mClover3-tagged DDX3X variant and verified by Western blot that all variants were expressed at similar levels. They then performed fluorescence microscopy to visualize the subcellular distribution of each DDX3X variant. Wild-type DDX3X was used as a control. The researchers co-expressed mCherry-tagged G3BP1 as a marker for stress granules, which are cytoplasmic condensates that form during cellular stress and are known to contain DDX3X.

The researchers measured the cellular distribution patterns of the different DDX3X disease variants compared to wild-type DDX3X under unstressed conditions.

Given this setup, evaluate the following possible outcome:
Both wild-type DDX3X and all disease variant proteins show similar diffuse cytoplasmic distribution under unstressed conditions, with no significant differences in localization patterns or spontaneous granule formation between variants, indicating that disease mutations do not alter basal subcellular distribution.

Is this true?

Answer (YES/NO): NO